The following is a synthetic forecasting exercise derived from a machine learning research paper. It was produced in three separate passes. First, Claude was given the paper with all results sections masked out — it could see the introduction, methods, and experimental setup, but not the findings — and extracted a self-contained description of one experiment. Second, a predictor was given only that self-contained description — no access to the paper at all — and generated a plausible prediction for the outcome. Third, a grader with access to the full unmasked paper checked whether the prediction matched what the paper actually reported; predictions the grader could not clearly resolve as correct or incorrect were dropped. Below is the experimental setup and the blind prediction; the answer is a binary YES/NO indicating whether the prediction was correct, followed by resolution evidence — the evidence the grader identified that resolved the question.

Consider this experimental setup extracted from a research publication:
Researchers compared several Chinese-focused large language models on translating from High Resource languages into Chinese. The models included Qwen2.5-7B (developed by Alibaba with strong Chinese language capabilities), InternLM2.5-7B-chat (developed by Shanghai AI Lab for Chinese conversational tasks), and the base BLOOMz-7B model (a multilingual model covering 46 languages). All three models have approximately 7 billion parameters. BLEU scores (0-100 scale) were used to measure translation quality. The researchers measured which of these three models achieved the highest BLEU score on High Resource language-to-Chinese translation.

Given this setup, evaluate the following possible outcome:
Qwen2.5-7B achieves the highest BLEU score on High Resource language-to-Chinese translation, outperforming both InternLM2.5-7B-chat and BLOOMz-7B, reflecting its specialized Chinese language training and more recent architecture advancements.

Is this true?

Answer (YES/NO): YES